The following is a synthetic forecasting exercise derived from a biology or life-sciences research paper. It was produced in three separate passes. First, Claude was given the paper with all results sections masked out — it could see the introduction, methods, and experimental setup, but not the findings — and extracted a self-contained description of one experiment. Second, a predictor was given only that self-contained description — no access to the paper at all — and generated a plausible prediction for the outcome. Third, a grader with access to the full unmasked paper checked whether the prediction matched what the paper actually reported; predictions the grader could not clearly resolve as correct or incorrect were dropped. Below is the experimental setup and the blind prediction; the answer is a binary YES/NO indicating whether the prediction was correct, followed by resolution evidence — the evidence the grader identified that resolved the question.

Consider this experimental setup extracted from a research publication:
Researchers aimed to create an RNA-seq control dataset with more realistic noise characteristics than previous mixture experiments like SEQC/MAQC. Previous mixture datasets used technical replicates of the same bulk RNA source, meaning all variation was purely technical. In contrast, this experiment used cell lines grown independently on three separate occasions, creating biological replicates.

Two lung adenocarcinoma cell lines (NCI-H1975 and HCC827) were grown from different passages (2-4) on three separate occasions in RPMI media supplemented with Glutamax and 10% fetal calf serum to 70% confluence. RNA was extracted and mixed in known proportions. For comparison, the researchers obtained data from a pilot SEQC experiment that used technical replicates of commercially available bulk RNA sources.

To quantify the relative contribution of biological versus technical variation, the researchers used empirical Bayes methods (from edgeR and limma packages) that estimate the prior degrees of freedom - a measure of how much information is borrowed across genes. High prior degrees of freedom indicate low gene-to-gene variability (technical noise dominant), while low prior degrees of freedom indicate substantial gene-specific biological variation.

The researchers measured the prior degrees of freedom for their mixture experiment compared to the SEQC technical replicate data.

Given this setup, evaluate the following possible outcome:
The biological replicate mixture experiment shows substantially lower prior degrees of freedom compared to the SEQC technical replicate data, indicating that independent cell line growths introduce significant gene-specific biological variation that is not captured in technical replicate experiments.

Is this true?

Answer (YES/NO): YES